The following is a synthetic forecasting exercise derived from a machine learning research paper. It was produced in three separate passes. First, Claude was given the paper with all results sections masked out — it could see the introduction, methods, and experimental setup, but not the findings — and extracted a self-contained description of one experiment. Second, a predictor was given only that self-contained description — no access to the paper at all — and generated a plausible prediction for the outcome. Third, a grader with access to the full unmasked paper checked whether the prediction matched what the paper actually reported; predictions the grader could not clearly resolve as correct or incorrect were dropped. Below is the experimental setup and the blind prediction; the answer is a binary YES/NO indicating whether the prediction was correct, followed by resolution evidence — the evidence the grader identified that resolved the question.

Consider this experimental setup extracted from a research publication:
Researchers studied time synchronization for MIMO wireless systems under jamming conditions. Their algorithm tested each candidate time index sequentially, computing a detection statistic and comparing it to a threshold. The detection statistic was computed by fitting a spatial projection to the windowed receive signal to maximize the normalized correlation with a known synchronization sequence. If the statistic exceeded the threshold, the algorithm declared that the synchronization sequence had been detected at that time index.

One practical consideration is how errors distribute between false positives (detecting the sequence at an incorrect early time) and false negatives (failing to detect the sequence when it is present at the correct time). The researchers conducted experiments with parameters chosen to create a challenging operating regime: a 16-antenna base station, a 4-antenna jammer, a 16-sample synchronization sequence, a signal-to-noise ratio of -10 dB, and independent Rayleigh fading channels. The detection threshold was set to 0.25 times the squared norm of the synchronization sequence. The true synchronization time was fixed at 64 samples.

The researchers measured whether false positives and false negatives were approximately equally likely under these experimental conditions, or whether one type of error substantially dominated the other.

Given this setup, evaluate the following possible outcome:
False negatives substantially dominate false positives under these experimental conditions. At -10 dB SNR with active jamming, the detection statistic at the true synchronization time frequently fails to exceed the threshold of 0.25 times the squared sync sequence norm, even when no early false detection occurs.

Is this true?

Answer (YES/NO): NO